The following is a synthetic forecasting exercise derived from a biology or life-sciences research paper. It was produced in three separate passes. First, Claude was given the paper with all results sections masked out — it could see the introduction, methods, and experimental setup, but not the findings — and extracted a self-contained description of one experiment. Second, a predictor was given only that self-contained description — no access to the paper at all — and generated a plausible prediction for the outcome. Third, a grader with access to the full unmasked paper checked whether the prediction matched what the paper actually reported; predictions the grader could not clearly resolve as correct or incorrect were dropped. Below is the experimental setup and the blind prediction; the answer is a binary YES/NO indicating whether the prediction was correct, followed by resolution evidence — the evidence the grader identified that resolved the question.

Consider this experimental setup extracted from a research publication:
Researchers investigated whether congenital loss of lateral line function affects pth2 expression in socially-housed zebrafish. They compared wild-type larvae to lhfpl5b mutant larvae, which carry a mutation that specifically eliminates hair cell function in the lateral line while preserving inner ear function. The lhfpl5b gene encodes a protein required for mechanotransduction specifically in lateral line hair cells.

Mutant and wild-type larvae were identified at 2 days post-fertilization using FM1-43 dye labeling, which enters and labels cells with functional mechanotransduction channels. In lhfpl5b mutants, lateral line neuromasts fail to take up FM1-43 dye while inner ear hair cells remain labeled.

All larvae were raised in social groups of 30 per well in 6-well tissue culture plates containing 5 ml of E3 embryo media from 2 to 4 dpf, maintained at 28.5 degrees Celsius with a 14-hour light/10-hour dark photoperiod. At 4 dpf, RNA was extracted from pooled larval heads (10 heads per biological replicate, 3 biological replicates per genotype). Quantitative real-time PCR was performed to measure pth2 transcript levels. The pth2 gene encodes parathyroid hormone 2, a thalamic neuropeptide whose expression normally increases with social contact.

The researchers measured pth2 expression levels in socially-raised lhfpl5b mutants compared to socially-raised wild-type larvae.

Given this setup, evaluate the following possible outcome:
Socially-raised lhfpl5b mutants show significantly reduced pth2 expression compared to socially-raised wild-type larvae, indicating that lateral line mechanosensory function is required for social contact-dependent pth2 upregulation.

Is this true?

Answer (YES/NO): YES